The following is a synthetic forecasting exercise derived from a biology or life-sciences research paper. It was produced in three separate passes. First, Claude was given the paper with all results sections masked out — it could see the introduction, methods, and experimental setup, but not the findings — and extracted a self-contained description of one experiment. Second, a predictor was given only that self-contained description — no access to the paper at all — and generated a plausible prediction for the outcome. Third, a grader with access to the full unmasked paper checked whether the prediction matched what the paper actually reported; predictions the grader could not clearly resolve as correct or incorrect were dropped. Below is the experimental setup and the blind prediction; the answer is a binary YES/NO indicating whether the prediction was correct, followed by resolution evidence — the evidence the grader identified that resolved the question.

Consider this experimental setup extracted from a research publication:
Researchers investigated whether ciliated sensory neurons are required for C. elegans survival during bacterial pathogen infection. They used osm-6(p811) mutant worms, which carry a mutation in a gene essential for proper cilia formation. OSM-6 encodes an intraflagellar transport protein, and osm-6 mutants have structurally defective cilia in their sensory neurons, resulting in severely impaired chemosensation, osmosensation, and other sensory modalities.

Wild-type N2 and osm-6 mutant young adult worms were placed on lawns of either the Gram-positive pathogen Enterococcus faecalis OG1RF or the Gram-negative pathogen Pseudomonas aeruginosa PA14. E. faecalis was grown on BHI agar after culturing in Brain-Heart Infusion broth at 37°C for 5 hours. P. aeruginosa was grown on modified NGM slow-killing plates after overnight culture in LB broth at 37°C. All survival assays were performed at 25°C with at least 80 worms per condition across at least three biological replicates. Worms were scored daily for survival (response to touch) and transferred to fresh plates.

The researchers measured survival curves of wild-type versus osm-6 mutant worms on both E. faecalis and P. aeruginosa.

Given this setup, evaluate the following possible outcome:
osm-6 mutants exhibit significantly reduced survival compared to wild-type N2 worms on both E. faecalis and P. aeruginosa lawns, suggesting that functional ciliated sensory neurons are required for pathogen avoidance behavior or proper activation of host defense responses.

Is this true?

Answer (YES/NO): YES